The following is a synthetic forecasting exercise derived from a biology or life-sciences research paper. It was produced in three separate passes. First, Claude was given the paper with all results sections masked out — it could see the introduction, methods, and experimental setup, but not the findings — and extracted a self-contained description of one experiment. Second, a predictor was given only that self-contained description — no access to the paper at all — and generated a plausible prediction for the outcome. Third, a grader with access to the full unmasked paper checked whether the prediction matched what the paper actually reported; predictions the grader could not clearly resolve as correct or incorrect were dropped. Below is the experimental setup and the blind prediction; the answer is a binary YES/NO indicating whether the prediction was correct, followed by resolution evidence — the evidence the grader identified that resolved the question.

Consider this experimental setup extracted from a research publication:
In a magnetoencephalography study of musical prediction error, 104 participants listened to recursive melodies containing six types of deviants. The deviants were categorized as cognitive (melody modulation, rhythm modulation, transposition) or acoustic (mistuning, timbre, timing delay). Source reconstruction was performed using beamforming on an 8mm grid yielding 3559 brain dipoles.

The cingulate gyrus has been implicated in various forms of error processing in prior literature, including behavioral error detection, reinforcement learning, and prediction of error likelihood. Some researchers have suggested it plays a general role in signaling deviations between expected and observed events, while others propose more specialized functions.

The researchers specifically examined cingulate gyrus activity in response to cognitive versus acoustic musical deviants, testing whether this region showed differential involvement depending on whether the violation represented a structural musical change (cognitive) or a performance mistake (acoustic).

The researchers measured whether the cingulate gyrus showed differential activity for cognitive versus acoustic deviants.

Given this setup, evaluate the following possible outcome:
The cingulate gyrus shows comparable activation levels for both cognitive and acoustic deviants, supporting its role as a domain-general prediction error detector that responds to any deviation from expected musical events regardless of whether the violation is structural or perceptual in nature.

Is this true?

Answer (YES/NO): NO